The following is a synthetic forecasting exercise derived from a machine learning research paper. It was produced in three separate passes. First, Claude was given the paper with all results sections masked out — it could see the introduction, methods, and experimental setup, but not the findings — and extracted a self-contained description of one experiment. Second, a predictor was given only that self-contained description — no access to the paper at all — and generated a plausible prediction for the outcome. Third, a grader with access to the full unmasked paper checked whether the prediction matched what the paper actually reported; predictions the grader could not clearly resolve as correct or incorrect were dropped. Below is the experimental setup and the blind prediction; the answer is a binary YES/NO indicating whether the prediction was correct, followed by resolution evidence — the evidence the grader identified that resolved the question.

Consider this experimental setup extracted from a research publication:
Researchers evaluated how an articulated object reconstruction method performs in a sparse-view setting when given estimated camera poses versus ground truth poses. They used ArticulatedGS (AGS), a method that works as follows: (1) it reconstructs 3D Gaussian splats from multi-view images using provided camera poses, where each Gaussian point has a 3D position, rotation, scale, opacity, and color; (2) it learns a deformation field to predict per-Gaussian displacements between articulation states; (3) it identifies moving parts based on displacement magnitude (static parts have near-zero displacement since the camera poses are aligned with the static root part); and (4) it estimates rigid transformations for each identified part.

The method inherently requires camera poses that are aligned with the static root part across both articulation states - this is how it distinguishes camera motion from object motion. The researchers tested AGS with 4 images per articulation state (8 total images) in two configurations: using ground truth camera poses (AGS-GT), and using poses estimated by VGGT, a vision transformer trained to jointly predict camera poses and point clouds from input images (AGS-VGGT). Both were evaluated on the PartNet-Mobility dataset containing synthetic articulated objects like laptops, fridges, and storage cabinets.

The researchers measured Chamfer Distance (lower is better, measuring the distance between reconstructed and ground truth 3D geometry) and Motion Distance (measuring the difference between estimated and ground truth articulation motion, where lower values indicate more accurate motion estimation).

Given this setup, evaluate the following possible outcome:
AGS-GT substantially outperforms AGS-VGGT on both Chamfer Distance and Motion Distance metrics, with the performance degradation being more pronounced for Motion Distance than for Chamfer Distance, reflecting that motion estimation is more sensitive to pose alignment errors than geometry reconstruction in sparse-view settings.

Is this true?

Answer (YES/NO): NO